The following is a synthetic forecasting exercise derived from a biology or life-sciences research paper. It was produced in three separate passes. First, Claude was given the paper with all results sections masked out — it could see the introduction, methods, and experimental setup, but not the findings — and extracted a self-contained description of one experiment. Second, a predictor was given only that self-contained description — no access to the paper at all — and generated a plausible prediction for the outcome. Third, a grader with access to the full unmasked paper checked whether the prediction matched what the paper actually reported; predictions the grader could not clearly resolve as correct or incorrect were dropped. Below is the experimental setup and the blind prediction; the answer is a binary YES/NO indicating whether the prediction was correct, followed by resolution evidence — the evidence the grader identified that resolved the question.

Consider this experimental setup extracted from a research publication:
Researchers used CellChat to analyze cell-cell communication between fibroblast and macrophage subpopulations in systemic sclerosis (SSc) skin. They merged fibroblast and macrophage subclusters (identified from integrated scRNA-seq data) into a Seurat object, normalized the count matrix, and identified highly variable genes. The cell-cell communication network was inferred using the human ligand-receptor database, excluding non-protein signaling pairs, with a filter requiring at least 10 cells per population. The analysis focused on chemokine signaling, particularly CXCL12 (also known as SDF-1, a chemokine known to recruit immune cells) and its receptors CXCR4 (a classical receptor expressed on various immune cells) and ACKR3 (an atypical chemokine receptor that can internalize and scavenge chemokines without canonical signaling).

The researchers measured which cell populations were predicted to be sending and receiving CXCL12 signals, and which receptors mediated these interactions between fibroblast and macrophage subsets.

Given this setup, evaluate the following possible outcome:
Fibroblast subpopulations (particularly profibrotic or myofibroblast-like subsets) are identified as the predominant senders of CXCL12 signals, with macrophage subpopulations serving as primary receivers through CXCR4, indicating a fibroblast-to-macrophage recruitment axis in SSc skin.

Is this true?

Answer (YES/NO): NO